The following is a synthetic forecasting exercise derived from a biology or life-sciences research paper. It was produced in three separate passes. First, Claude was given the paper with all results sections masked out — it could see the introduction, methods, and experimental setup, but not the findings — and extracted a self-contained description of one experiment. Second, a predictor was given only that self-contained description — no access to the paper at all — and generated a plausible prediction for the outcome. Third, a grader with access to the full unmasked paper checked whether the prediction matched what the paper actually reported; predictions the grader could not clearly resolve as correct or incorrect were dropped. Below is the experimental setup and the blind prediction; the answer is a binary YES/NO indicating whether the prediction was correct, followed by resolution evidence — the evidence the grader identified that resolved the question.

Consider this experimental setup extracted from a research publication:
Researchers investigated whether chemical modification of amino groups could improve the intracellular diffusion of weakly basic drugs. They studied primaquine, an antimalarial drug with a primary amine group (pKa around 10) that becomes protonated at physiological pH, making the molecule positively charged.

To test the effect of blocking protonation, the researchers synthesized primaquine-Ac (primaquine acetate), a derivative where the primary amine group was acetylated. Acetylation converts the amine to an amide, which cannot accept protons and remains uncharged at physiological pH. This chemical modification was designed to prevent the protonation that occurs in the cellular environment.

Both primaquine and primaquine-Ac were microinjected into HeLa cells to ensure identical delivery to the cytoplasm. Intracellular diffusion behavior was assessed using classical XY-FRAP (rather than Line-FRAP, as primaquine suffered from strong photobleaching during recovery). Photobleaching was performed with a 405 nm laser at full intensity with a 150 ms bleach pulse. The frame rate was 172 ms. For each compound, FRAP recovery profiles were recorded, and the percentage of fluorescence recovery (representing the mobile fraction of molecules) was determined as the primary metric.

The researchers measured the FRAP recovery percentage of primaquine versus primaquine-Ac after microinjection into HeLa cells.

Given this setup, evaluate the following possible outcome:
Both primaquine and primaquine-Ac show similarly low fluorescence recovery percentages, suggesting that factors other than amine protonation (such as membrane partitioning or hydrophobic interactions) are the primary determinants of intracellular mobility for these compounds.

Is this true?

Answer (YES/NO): NO